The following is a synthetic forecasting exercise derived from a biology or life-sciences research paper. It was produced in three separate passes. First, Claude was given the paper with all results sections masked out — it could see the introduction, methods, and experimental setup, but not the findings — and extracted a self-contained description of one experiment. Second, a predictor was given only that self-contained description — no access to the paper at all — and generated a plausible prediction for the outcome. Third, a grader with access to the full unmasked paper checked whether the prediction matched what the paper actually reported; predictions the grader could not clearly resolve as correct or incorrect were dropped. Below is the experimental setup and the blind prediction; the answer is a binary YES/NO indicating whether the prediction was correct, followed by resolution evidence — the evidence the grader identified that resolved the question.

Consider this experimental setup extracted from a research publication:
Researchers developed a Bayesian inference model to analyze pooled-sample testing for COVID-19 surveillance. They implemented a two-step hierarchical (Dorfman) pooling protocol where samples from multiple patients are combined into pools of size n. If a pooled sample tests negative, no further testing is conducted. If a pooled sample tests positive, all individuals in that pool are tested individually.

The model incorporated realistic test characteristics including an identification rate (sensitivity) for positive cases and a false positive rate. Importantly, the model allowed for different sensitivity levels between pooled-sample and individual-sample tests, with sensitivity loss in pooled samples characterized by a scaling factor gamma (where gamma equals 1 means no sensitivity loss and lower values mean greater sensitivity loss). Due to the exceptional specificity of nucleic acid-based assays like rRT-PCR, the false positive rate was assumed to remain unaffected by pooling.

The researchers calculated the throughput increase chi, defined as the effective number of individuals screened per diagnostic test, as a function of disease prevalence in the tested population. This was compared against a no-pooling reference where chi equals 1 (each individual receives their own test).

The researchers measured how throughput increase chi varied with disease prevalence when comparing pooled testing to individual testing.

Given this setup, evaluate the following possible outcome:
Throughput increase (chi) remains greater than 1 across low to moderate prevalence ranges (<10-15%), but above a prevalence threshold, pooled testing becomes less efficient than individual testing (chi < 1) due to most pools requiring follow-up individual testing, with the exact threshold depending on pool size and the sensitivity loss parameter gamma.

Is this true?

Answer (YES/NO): NO